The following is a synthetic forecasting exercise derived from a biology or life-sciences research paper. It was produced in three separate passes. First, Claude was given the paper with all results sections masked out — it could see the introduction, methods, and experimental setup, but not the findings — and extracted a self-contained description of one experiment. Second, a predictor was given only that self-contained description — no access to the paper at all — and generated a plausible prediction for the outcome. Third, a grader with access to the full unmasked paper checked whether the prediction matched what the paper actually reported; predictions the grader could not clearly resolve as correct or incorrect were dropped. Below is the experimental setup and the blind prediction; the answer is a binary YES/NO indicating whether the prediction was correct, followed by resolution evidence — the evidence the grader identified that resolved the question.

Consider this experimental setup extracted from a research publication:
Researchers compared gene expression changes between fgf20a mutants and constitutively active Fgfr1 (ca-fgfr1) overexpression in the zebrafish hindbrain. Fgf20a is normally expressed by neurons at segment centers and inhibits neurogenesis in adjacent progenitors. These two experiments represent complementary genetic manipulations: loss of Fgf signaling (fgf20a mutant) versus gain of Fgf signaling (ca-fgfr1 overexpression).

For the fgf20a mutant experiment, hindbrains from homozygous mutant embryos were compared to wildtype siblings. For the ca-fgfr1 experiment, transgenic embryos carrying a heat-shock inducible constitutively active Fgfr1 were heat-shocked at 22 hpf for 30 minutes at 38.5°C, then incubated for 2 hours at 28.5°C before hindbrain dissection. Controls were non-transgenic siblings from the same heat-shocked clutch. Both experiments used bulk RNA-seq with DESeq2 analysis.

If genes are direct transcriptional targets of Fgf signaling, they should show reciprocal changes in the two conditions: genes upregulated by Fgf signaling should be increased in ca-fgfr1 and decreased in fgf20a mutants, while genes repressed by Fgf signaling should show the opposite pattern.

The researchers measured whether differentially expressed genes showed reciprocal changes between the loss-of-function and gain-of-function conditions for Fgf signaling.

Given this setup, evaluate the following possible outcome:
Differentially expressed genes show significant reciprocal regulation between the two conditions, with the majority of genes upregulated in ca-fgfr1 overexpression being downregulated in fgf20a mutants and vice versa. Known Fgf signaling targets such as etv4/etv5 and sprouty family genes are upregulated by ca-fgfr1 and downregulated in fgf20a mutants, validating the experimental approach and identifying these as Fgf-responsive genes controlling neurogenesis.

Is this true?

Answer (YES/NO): NO